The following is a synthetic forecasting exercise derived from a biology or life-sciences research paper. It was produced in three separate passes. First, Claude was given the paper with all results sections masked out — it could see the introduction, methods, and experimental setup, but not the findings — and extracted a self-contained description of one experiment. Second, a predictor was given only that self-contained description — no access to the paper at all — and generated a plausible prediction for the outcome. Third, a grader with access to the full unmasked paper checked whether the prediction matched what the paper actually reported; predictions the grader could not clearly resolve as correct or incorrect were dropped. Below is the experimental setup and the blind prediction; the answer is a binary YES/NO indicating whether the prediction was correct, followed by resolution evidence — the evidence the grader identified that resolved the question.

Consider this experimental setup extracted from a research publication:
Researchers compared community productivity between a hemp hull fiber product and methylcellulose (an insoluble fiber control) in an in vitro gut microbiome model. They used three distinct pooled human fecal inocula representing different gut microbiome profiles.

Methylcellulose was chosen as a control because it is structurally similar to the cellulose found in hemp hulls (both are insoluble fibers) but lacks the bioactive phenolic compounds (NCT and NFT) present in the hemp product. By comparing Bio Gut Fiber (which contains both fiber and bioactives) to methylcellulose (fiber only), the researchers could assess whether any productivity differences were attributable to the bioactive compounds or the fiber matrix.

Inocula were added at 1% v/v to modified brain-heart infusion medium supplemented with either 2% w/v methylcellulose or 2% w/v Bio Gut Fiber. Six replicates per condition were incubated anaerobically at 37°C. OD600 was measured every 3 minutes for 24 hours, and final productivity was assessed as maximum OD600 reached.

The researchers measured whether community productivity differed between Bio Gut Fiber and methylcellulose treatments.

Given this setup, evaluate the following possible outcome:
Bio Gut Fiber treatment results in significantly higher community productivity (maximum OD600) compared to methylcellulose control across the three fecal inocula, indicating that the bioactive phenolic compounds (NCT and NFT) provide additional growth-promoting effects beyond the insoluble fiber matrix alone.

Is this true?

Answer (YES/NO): YES